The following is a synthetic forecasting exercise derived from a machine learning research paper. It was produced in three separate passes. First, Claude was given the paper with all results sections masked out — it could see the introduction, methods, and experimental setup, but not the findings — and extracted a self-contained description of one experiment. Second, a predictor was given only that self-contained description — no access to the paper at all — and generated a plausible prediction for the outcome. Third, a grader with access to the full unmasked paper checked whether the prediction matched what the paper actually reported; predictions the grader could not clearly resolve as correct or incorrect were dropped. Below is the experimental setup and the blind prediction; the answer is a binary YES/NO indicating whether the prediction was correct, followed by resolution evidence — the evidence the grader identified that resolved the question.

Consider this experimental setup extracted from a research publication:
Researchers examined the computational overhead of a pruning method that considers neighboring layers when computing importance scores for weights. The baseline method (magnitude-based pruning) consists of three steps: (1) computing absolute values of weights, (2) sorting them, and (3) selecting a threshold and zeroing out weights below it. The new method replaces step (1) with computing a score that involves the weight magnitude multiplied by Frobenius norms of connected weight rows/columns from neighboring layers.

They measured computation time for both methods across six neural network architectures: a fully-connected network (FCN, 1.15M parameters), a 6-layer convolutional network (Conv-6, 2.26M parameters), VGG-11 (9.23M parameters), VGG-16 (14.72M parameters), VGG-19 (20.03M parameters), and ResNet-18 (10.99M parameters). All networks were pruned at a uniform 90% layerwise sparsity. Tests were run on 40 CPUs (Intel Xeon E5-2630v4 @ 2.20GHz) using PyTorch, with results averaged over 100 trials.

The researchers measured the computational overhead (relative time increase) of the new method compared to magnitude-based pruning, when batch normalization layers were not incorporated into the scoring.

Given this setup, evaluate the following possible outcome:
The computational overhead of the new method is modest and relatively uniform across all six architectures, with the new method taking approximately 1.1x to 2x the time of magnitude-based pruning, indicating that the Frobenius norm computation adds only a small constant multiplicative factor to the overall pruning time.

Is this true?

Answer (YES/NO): NO